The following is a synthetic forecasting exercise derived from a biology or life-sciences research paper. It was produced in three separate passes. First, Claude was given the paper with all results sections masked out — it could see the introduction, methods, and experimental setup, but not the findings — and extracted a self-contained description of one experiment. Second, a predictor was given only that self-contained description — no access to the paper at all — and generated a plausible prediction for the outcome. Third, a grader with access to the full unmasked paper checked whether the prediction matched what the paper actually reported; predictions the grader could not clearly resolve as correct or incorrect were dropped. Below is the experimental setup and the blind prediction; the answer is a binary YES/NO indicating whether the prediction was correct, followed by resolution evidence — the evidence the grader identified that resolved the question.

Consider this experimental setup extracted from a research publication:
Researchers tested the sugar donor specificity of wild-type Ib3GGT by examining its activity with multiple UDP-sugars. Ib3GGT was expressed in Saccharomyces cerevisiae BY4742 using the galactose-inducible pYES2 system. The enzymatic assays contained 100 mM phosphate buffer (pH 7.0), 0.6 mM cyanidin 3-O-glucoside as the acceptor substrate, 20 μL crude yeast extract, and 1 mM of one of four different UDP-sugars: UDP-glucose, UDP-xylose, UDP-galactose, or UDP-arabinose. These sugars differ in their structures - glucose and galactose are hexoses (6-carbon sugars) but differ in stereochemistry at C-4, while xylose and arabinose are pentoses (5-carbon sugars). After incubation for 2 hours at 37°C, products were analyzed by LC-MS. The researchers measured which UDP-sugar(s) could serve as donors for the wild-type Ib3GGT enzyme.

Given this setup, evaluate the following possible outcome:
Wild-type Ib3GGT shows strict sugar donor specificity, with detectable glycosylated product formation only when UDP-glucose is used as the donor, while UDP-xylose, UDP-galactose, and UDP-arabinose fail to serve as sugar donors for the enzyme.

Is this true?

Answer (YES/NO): NO